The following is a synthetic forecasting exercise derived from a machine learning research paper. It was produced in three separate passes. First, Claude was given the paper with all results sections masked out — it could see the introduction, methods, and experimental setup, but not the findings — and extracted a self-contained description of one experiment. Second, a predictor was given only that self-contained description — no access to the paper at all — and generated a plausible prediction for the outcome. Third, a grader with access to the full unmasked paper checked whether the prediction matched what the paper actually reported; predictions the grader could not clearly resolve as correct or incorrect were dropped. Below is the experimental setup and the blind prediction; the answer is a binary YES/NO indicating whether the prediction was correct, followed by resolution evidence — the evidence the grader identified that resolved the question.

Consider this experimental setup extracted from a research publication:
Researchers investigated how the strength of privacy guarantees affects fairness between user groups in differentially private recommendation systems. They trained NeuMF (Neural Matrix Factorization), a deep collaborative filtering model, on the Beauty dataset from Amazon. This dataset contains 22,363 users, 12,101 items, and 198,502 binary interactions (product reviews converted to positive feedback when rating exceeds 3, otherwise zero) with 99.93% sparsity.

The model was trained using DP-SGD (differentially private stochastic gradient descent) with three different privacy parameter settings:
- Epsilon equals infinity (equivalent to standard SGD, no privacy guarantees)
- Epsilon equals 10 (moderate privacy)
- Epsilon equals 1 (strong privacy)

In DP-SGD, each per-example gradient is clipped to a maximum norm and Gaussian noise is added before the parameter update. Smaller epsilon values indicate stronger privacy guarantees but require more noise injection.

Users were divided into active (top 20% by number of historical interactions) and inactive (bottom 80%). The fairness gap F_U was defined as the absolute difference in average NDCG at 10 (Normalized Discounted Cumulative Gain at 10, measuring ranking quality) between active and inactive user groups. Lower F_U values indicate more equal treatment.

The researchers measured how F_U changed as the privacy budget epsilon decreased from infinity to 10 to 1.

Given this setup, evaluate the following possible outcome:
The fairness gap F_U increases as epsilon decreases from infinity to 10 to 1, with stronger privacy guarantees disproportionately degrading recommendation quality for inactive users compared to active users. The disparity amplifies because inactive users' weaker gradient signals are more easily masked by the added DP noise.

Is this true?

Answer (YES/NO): NO